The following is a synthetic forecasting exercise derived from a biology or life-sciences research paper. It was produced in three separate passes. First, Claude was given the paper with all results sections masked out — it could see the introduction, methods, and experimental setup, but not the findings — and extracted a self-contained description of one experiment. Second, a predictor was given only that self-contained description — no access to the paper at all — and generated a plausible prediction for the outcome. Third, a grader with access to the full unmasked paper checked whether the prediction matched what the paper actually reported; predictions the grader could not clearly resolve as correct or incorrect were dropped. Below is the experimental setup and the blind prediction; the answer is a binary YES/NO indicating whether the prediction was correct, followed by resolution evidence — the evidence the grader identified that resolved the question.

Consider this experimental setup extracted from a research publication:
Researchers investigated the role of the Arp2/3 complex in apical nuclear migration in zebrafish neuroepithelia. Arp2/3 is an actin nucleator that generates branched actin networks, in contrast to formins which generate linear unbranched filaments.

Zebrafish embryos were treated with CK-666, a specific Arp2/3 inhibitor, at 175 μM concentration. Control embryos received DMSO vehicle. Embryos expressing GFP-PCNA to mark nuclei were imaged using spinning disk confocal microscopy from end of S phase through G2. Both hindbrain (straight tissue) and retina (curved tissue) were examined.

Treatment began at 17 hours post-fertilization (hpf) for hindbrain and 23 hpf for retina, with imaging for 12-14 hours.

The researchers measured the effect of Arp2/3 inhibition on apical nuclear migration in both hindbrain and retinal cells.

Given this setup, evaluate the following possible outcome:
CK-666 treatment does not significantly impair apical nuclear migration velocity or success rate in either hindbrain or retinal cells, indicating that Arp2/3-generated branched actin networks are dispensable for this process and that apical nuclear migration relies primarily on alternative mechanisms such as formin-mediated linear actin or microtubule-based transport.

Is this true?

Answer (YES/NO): NO